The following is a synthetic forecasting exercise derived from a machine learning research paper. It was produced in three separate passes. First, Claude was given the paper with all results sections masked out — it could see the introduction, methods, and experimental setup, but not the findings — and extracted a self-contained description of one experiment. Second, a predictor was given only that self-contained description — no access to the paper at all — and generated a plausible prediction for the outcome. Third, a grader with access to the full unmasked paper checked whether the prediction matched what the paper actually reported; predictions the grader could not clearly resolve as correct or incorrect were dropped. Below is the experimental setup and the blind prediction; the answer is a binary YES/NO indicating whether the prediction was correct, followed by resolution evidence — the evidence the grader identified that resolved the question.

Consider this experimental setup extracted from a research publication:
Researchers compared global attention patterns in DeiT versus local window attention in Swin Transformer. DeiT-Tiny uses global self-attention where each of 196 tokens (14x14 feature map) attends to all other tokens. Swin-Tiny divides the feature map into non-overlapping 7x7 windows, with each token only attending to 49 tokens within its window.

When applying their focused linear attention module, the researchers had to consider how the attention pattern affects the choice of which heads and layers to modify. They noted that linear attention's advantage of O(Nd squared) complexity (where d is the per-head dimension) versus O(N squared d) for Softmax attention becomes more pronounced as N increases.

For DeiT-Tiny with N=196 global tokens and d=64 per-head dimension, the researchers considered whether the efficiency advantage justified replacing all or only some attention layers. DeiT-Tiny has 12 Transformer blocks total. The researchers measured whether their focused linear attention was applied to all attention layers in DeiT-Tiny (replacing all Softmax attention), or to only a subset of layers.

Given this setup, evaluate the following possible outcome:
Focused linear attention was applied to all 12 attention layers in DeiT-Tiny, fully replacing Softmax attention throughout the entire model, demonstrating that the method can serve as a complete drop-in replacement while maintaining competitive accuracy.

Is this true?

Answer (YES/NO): YES